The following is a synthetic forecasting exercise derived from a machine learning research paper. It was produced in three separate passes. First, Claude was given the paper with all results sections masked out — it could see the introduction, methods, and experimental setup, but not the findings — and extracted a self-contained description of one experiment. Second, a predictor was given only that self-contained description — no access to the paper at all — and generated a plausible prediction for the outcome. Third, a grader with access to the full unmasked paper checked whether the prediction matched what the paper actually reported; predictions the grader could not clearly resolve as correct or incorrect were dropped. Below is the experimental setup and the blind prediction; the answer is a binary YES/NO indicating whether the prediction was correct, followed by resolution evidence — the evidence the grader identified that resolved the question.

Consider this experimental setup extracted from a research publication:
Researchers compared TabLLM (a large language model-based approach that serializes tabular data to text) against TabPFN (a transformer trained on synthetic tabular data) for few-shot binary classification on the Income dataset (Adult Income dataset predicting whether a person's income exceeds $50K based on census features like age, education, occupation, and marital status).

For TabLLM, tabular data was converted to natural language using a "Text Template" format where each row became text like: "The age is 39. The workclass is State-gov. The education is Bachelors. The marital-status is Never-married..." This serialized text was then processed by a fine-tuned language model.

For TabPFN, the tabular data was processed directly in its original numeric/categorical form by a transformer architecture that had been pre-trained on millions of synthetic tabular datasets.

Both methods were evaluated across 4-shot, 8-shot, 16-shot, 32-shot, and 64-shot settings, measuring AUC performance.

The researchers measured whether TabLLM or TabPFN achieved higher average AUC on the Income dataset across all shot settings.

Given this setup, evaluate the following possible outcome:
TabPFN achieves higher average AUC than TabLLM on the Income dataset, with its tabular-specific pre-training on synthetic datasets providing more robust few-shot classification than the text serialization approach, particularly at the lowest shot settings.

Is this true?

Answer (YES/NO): NO